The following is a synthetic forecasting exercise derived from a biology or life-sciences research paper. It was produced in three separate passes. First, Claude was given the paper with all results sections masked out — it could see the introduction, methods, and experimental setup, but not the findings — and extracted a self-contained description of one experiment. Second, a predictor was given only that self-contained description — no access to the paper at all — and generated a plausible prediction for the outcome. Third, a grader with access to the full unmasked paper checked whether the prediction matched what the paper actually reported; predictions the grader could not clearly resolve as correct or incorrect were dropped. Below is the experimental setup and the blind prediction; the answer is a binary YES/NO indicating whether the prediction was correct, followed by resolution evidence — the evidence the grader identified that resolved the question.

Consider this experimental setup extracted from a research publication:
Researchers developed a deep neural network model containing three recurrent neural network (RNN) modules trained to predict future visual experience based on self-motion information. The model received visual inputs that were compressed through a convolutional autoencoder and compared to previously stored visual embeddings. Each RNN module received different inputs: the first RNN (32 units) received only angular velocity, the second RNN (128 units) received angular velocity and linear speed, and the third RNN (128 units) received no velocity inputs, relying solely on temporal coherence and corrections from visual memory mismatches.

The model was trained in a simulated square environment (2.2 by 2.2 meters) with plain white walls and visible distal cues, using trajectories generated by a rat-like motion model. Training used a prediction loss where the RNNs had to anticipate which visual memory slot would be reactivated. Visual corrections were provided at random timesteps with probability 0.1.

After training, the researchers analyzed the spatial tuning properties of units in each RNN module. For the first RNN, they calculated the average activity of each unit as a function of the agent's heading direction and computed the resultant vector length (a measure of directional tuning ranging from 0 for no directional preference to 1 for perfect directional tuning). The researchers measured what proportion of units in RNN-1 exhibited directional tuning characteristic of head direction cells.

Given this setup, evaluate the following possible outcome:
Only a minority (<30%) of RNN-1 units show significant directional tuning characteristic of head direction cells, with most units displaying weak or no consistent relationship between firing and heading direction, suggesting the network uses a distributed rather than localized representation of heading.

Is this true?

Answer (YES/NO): NO